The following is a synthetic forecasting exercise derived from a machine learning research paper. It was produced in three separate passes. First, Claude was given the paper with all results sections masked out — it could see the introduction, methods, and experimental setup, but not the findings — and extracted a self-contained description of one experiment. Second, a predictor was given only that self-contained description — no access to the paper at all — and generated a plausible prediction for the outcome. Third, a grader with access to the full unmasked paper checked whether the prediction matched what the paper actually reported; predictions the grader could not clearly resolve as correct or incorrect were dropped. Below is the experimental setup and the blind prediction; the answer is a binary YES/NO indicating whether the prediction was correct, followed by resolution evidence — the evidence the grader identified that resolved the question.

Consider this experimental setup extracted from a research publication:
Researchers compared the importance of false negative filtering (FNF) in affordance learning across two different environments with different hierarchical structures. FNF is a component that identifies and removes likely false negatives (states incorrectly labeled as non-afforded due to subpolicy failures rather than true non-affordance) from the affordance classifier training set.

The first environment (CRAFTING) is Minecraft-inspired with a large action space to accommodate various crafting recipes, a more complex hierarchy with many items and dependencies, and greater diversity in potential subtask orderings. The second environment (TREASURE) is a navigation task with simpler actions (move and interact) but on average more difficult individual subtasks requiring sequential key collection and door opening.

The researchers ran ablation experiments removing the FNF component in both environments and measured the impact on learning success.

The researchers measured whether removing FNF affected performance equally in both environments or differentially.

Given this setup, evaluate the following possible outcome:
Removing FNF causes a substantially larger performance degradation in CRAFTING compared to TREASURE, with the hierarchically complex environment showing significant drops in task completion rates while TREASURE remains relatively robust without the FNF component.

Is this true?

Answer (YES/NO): NO